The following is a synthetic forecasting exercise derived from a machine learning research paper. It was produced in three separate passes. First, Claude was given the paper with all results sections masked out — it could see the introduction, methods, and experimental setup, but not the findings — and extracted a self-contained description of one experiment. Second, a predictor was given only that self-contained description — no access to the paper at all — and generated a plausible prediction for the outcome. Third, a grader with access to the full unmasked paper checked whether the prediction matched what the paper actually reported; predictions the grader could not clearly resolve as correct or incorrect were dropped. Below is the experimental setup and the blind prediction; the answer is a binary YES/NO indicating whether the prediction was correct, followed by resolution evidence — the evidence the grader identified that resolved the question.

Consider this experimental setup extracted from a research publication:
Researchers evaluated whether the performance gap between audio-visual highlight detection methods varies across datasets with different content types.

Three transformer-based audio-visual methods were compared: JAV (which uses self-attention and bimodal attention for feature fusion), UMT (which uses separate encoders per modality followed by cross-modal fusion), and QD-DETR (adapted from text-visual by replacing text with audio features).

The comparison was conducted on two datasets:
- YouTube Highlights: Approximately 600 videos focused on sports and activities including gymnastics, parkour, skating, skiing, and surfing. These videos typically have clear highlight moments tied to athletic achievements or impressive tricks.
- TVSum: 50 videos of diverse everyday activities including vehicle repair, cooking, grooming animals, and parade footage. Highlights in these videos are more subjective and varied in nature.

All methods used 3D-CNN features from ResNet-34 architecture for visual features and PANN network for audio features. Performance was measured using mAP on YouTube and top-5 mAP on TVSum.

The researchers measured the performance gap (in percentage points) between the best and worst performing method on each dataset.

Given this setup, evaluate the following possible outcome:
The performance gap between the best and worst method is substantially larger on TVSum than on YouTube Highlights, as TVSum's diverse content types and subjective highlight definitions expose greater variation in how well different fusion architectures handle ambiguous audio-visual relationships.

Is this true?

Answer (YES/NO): YES